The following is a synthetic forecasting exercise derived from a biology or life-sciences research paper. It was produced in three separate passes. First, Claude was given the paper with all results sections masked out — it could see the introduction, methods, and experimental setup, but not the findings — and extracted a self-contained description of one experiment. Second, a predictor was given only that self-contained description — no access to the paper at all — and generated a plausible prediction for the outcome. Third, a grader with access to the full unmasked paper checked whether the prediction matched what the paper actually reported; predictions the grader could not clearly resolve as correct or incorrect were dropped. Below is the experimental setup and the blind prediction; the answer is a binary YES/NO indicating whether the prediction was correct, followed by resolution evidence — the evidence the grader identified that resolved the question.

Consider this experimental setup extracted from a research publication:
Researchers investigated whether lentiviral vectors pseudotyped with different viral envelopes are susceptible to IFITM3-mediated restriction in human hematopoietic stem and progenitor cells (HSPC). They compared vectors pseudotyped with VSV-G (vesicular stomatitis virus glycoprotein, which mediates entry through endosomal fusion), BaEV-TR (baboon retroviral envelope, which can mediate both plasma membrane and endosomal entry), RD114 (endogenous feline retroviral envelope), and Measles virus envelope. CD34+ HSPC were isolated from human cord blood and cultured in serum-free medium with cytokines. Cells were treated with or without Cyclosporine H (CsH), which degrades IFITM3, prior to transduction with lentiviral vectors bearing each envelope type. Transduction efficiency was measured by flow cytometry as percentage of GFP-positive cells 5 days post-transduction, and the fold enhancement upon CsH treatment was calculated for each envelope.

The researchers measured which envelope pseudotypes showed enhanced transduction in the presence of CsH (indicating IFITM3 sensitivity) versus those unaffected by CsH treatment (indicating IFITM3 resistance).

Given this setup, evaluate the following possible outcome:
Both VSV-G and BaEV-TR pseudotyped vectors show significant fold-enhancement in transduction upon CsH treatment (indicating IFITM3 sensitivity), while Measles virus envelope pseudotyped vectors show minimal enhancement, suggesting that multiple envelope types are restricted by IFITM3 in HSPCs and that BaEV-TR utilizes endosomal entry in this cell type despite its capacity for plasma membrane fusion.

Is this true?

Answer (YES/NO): NO